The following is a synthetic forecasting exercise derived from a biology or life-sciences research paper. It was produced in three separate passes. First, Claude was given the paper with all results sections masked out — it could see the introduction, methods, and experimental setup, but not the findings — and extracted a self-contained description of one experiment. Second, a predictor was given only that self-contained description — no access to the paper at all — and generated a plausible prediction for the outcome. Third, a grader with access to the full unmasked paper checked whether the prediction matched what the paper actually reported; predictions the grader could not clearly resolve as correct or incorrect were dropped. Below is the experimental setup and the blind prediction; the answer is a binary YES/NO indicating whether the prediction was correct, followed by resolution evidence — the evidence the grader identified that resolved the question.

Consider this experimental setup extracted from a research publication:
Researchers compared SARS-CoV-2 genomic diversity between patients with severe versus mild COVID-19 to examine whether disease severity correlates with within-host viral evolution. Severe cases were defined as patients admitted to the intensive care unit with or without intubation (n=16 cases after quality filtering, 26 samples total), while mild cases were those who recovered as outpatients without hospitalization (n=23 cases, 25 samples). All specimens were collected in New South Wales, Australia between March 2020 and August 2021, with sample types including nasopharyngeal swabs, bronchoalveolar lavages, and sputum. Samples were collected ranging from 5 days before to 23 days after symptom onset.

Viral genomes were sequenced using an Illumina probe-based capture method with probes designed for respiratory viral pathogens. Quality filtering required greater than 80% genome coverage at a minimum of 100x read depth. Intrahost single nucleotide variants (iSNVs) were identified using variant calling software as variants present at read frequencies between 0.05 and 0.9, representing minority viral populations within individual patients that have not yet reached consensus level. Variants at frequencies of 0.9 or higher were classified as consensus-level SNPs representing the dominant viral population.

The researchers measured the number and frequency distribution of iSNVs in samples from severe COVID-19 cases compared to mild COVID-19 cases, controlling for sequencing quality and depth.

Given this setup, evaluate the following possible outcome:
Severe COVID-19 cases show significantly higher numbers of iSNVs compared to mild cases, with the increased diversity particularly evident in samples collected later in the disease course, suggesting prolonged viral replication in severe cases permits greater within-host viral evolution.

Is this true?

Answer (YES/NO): NO